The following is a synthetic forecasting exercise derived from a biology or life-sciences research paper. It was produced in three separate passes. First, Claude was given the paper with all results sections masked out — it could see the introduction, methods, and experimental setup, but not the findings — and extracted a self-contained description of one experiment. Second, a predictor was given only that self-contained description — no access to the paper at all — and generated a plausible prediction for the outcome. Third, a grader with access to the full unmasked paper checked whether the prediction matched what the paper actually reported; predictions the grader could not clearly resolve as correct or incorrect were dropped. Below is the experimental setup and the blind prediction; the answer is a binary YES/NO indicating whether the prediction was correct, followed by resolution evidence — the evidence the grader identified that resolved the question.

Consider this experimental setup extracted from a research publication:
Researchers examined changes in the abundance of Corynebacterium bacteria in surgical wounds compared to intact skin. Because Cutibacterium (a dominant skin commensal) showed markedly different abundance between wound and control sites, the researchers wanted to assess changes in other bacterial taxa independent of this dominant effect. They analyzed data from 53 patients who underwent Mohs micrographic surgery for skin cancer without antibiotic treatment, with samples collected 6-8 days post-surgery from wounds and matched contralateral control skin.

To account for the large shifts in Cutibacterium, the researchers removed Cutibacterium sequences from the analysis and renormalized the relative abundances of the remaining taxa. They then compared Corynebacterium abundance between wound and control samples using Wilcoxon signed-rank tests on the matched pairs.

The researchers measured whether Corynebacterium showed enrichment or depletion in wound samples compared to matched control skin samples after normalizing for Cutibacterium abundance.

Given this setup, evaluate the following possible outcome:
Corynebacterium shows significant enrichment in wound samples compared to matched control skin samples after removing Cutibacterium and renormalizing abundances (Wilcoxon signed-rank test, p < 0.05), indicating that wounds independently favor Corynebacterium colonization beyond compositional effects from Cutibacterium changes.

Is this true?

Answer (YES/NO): YES